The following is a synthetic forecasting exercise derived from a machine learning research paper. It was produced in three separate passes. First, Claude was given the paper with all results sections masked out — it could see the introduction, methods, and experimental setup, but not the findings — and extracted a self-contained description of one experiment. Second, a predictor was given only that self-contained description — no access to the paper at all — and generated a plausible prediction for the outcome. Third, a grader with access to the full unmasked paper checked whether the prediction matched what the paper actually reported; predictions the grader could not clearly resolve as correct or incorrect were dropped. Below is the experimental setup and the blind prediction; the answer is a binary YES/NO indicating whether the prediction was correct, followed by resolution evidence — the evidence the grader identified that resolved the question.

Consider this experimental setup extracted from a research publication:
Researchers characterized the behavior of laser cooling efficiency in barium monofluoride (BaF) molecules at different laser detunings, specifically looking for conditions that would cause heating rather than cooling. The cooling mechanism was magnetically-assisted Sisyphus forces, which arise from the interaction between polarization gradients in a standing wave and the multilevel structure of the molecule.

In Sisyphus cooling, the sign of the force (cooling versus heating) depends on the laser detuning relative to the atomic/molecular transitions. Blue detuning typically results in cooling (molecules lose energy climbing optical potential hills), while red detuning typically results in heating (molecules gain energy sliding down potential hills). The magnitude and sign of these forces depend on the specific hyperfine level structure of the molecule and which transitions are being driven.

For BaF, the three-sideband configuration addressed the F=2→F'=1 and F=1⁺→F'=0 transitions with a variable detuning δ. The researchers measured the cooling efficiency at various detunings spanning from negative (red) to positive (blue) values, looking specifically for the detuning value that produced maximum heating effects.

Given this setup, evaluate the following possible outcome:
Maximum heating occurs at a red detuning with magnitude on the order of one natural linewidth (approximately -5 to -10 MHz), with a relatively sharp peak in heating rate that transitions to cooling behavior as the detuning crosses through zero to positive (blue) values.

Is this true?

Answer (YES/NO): NO